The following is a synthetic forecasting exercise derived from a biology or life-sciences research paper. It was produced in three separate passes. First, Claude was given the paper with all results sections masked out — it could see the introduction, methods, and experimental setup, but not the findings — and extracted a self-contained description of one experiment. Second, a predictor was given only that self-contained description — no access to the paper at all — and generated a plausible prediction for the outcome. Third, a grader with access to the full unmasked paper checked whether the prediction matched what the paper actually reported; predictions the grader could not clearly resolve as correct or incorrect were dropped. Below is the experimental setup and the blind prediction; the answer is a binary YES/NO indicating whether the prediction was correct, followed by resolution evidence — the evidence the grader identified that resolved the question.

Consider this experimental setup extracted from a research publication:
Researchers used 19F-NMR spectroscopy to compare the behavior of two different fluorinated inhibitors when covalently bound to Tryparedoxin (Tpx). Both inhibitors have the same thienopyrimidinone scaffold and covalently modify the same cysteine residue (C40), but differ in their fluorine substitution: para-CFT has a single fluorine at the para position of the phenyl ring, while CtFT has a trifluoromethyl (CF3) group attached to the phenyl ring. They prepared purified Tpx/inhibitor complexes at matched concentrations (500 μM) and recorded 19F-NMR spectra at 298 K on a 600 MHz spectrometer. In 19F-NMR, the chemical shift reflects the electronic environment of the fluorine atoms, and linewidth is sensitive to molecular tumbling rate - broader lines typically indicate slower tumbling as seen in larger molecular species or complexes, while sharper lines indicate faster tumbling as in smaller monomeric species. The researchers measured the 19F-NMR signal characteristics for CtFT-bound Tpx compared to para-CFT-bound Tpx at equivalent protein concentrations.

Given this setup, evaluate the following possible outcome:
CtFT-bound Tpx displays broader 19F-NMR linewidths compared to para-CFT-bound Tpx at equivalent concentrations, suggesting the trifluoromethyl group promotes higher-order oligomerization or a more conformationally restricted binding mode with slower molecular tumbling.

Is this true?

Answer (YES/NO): NO